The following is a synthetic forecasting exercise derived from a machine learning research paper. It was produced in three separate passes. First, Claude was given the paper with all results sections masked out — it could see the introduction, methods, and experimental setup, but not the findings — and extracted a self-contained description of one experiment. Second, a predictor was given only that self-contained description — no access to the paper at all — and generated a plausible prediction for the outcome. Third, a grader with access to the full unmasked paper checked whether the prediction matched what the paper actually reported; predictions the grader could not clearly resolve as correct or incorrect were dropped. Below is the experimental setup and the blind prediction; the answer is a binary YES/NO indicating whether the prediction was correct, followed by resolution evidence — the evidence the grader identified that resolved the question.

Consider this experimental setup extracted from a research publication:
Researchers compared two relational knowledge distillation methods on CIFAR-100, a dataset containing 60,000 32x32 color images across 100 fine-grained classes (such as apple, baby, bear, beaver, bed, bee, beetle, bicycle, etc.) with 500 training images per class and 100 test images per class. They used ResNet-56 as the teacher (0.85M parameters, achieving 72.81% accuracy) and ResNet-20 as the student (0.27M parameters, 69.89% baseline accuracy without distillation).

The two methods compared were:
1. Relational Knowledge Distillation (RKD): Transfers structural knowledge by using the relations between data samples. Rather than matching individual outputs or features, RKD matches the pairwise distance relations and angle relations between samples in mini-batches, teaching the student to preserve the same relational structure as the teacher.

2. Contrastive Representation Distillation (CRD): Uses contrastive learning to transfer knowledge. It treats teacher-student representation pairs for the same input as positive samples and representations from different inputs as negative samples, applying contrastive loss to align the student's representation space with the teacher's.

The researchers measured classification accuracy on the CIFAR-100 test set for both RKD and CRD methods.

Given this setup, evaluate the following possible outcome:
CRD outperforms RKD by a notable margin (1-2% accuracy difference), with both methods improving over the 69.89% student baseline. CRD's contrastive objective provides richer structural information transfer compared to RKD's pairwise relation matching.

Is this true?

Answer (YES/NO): NO